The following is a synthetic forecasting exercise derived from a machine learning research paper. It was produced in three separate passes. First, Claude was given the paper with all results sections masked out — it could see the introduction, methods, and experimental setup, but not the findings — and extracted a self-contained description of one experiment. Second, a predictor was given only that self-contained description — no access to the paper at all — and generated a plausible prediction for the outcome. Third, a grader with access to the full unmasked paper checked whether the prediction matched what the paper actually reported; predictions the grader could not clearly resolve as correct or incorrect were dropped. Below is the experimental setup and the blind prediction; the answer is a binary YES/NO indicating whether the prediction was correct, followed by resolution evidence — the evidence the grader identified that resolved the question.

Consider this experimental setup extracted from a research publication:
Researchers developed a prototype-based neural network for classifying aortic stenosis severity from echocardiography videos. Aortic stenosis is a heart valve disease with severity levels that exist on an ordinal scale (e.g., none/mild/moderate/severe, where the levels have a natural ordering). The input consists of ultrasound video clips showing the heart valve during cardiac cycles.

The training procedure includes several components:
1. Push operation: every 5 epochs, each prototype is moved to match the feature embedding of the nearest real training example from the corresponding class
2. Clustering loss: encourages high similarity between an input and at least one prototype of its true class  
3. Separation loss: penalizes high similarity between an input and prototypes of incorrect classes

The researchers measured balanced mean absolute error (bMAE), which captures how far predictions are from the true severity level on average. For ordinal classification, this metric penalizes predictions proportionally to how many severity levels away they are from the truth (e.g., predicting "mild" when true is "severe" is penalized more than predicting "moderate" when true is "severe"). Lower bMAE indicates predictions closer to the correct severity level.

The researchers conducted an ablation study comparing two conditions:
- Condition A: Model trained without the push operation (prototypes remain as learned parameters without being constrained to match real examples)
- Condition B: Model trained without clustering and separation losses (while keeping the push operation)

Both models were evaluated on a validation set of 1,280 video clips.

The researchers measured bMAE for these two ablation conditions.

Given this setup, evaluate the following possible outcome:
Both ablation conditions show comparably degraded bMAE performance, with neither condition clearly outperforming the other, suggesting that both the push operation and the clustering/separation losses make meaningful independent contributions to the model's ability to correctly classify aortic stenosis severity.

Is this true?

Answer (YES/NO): NO